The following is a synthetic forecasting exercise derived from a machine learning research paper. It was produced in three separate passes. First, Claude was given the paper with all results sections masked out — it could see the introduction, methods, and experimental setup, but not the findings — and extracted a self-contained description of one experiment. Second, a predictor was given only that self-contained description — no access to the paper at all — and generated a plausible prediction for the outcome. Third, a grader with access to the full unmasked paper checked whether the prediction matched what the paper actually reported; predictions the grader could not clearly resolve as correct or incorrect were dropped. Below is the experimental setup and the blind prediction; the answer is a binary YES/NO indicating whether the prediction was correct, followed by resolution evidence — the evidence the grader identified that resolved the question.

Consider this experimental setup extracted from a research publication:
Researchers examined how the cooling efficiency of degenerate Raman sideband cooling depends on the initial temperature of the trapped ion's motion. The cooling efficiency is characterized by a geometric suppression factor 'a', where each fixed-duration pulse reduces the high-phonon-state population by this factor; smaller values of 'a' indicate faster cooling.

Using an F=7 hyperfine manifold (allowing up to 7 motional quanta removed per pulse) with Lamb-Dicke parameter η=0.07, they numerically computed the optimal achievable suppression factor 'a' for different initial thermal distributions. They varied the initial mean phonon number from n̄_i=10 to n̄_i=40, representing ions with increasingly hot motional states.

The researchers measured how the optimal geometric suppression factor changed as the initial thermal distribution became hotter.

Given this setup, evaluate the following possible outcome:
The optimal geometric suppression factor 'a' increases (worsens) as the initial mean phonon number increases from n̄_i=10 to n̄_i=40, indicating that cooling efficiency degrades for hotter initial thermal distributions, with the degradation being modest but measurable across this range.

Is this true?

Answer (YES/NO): YES